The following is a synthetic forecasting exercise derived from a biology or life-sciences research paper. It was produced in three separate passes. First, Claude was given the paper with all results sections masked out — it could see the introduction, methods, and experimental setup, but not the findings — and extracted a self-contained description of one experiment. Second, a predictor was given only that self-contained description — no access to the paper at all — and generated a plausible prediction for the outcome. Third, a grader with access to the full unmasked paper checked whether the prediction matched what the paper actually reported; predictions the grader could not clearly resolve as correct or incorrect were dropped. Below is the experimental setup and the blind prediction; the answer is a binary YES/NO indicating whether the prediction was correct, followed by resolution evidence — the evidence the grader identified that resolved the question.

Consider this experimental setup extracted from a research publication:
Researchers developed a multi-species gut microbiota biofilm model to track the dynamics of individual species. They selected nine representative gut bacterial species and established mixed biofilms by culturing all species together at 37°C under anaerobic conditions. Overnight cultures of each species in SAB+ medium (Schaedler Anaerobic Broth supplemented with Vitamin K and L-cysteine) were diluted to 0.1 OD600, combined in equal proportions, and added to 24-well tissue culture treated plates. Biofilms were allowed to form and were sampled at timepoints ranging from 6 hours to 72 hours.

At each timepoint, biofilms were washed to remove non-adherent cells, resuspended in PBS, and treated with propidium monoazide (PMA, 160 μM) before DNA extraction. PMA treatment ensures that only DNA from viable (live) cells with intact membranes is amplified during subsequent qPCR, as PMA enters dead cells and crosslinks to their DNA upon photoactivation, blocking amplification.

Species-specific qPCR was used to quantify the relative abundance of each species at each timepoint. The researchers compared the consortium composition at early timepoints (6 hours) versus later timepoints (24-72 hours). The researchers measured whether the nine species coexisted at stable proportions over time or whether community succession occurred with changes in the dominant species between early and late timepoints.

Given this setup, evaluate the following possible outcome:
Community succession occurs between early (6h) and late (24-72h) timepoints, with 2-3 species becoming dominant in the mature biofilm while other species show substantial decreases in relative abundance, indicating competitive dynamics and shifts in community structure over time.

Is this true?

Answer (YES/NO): NO